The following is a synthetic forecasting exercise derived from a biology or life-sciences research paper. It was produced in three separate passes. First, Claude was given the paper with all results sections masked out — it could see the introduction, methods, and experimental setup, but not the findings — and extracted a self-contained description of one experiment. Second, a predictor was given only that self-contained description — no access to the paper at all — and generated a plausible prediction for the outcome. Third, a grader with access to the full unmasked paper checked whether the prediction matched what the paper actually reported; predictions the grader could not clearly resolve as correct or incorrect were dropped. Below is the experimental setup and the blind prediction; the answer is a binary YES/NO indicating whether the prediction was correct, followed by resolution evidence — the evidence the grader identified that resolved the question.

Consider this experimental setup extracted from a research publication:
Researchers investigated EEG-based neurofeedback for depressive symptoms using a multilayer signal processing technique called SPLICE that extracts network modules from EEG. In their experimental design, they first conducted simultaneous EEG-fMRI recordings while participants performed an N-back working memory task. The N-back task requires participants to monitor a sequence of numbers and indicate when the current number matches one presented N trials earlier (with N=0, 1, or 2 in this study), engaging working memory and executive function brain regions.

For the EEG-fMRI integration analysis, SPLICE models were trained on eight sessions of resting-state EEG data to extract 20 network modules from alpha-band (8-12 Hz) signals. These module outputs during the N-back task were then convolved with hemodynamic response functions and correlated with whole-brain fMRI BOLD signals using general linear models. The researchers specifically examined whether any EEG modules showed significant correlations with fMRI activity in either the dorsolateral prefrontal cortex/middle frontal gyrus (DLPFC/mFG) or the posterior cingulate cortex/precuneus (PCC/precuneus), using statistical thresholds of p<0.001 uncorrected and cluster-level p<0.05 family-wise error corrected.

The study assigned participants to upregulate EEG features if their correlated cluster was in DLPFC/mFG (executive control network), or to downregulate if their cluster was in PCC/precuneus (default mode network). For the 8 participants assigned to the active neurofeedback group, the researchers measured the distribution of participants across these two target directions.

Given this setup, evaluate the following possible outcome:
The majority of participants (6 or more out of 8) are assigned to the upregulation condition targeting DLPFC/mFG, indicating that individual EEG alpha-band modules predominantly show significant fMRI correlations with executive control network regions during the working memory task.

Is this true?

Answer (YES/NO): NO